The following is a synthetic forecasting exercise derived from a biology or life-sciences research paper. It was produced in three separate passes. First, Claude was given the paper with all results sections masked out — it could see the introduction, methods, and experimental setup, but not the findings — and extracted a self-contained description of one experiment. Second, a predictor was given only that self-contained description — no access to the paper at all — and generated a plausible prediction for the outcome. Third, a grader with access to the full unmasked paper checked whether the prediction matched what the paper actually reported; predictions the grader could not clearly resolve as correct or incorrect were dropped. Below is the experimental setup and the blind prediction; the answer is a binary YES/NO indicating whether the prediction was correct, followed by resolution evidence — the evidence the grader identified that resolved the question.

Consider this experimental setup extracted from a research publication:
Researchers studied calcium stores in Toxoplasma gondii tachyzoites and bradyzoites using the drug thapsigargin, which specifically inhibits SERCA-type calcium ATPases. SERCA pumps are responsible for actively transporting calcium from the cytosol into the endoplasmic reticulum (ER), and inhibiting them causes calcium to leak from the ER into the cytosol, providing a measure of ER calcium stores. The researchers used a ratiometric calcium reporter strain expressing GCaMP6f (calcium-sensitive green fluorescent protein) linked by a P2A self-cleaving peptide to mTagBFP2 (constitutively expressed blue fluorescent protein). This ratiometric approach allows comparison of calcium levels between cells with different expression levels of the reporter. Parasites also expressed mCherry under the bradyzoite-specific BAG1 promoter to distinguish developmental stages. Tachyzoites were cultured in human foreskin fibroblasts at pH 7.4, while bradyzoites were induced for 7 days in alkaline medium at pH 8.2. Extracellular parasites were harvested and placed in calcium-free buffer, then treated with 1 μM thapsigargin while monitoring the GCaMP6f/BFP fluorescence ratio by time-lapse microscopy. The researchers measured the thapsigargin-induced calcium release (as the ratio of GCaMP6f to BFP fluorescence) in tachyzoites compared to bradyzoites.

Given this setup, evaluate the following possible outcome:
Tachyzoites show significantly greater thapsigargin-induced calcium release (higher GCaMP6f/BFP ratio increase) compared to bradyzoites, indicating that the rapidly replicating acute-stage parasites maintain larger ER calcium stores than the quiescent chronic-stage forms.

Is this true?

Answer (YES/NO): YES